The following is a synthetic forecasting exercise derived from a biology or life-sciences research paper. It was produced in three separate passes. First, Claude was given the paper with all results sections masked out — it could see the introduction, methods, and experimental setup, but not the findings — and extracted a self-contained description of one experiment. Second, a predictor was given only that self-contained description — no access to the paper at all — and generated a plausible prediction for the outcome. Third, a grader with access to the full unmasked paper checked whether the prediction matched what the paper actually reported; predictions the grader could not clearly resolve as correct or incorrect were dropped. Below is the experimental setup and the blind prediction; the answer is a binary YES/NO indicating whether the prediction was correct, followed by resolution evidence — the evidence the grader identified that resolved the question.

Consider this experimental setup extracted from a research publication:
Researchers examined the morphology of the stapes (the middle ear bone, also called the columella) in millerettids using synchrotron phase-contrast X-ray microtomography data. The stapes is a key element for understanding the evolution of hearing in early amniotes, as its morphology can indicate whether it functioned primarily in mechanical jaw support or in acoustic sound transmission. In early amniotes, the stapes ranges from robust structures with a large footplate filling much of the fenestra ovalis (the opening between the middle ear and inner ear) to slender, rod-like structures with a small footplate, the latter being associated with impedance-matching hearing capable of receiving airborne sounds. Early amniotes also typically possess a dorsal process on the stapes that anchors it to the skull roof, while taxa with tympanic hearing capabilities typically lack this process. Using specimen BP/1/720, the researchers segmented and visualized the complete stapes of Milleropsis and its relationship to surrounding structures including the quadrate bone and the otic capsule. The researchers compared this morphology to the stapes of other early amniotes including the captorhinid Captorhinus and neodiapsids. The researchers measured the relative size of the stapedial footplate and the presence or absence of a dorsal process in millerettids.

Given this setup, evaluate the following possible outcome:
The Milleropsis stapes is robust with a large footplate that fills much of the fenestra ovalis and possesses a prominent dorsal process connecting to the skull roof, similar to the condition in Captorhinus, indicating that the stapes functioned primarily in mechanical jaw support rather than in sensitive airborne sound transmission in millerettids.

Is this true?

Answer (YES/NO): NO